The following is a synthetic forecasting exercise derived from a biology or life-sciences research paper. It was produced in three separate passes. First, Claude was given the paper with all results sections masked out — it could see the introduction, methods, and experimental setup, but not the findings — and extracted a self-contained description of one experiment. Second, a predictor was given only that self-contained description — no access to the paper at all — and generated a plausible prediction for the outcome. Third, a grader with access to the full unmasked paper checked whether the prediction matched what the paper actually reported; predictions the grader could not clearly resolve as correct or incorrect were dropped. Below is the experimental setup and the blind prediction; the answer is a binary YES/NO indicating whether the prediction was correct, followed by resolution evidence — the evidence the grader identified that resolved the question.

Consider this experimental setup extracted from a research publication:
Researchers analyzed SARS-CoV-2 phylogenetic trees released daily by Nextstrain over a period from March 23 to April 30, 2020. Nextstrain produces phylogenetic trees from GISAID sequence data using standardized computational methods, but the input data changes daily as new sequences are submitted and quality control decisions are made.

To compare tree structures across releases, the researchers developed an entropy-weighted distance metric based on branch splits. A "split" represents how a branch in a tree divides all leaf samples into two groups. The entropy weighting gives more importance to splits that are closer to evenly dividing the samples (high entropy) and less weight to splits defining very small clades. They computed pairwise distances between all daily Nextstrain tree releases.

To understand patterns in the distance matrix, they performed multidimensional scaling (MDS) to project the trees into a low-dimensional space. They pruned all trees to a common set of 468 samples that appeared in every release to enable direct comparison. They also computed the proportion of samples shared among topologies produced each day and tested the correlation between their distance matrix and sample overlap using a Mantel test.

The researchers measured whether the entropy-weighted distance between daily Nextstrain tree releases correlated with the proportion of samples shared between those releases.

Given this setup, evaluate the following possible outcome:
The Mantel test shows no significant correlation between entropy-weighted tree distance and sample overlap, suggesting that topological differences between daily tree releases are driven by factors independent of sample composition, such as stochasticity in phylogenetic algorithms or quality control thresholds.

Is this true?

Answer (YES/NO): NO